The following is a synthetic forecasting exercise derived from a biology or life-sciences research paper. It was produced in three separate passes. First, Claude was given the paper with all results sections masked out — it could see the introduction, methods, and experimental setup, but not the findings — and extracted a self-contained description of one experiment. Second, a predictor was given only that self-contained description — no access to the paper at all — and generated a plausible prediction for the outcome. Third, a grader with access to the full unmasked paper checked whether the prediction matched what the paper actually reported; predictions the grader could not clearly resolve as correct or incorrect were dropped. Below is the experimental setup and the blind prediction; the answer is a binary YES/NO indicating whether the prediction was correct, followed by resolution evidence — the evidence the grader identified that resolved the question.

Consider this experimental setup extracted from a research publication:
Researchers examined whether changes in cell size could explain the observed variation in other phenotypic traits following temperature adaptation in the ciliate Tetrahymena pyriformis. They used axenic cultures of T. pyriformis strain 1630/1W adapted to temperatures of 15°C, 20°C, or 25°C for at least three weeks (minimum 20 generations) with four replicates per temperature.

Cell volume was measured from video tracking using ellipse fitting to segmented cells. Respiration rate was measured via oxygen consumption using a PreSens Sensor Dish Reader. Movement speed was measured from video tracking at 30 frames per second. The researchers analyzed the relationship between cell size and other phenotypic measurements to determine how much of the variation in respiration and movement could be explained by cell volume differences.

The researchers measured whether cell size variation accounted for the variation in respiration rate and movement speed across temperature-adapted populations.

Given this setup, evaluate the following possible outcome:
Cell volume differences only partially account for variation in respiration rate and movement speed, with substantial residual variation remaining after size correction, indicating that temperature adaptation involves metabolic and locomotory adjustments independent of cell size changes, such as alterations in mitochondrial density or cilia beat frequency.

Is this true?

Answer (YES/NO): NO